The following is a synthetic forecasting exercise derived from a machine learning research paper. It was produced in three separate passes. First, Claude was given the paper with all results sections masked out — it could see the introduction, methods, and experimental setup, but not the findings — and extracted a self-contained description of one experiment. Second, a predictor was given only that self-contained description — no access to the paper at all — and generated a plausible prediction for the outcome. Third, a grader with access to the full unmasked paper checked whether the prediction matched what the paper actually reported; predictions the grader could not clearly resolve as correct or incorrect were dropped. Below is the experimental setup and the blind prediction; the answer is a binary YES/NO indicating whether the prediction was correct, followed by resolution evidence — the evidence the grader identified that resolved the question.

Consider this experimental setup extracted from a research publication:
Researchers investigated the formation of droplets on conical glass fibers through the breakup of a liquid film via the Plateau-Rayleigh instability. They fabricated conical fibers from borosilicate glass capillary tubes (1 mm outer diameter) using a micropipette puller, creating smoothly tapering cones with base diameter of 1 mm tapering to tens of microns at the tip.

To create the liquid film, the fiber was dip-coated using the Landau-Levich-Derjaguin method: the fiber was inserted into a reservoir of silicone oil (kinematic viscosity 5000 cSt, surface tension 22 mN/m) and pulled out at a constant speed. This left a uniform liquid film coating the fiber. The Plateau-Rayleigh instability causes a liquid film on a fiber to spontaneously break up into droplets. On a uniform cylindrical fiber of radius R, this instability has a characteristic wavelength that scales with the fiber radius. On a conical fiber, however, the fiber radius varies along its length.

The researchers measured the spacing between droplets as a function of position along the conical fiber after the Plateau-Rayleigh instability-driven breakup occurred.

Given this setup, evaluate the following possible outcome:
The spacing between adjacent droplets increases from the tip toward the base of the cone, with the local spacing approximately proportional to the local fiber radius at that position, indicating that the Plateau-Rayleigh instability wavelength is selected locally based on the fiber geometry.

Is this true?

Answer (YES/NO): NO